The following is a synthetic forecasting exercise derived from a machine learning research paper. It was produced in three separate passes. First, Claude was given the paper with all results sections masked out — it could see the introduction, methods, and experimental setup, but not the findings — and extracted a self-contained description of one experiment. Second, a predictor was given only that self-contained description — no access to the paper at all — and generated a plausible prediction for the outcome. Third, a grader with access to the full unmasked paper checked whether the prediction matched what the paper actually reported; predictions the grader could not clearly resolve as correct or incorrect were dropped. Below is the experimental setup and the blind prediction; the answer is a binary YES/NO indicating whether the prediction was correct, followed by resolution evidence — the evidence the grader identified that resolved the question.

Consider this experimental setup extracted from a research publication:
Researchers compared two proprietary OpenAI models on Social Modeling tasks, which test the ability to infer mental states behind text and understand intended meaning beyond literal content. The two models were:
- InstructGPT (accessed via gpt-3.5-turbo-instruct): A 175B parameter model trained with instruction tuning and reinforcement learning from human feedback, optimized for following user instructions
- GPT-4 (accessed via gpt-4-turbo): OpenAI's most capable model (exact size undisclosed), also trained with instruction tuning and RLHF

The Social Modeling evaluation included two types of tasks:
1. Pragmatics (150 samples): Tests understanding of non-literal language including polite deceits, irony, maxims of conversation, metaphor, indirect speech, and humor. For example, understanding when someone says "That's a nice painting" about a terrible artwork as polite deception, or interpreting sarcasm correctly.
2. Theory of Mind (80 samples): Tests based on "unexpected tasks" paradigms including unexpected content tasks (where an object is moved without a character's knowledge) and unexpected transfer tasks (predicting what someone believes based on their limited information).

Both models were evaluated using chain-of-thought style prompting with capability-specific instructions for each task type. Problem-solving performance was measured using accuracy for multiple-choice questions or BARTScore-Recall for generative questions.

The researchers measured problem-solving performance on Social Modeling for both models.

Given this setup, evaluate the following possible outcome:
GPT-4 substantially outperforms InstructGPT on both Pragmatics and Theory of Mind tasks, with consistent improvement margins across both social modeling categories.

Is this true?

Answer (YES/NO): NO